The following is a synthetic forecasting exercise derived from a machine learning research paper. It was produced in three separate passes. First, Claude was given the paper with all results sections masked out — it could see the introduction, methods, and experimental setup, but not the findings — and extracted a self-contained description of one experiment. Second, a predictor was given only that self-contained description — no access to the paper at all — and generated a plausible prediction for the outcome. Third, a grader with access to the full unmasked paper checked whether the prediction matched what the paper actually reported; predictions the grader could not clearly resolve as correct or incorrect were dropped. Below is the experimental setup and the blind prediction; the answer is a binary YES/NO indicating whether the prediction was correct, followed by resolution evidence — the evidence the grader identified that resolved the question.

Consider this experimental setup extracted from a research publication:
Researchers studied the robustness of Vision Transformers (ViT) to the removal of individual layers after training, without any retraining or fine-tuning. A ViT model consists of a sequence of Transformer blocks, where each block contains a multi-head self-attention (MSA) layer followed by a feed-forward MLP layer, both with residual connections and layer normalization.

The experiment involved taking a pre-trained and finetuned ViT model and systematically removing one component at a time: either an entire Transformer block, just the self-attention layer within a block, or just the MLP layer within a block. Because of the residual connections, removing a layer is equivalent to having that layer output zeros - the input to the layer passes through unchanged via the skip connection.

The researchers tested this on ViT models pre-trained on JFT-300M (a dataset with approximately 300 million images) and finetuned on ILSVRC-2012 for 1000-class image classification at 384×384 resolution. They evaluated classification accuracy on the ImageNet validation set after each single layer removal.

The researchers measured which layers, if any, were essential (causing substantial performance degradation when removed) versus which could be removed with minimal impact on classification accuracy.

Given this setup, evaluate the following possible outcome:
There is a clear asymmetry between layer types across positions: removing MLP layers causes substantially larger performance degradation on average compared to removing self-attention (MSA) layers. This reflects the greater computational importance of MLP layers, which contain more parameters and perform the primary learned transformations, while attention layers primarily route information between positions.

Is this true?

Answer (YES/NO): NO